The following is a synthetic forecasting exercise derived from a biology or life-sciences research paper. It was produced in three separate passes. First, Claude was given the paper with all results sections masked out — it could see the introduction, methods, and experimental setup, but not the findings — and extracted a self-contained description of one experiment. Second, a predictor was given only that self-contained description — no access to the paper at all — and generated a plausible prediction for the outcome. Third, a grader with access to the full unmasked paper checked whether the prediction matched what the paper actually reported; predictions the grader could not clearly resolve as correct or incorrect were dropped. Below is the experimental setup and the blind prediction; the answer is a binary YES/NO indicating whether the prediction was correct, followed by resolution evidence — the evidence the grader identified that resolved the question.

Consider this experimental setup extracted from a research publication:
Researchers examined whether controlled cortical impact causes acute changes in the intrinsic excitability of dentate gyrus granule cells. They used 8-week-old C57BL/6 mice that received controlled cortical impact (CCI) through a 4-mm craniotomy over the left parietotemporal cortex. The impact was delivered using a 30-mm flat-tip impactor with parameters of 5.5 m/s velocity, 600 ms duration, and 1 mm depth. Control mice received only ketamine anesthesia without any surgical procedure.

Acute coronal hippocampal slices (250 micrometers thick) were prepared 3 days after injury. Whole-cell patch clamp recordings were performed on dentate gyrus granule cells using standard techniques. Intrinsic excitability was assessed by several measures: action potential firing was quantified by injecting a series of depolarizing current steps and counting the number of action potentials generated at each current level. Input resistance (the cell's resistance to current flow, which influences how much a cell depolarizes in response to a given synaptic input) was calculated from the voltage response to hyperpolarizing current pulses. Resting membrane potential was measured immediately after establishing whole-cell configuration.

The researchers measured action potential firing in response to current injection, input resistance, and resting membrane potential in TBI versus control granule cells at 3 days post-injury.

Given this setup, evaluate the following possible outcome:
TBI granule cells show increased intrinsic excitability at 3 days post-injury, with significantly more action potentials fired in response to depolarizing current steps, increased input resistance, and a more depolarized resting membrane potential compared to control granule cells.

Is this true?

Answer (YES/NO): NO